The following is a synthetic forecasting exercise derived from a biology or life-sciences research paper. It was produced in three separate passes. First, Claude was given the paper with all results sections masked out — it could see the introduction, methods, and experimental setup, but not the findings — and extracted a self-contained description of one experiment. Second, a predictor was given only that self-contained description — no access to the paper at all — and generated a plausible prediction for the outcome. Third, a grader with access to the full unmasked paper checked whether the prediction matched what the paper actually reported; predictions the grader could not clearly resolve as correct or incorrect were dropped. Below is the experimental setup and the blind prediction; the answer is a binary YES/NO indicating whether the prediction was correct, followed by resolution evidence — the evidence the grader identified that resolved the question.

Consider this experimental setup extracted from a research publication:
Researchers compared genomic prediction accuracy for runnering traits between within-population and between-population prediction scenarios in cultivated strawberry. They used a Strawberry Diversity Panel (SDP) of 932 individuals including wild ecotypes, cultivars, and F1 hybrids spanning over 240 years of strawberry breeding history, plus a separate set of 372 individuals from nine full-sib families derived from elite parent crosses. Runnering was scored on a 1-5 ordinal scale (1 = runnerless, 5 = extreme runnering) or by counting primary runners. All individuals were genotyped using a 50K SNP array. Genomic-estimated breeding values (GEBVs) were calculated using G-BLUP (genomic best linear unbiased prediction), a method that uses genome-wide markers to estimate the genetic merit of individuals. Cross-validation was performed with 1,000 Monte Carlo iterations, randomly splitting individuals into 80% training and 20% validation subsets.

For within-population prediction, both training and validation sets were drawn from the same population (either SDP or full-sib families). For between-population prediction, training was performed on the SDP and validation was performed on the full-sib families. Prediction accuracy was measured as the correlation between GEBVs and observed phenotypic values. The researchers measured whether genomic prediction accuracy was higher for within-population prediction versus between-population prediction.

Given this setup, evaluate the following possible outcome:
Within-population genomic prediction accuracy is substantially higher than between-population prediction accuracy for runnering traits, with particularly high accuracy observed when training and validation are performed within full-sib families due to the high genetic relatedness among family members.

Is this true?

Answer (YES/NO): NO